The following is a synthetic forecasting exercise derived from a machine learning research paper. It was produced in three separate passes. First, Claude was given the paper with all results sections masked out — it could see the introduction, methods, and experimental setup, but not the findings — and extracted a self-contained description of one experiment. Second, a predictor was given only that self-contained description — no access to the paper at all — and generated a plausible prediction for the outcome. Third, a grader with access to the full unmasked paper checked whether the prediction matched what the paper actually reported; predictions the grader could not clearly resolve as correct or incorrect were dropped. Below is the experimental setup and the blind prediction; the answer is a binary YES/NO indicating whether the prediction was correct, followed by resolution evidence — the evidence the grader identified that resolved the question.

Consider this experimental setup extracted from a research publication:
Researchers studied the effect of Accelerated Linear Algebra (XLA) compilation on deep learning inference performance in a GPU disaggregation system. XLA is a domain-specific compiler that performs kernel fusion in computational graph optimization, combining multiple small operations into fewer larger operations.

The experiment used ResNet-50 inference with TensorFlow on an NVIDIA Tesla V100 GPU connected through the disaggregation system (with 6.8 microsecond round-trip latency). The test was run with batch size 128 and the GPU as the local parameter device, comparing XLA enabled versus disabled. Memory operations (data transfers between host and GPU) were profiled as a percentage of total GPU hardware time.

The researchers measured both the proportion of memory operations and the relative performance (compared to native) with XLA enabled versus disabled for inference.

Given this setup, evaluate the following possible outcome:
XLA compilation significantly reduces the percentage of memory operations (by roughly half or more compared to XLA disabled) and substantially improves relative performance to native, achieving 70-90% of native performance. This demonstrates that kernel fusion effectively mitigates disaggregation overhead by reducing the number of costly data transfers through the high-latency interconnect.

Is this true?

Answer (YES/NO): NO